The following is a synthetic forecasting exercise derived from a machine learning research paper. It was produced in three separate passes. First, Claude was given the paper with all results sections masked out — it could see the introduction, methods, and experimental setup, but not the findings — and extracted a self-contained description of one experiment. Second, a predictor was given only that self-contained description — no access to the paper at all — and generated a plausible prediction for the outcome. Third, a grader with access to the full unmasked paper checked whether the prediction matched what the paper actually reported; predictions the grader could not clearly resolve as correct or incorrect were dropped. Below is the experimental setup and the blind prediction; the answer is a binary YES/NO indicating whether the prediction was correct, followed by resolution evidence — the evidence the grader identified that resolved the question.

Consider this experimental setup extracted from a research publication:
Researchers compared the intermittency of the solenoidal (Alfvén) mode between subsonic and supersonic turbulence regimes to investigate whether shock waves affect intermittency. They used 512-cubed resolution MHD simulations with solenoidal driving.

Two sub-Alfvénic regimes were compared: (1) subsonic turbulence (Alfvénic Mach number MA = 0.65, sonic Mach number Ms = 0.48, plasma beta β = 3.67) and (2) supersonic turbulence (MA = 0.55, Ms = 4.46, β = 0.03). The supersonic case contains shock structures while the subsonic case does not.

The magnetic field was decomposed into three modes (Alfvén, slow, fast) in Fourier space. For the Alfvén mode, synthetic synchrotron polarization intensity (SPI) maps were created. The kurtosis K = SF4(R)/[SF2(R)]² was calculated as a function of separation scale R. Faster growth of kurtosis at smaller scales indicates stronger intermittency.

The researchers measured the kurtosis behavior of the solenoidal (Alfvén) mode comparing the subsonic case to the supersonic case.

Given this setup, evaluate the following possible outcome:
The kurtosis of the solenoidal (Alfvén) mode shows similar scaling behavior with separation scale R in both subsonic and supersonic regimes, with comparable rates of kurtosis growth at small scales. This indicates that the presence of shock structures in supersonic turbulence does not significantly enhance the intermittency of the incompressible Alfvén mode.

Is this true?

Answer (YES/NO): NO